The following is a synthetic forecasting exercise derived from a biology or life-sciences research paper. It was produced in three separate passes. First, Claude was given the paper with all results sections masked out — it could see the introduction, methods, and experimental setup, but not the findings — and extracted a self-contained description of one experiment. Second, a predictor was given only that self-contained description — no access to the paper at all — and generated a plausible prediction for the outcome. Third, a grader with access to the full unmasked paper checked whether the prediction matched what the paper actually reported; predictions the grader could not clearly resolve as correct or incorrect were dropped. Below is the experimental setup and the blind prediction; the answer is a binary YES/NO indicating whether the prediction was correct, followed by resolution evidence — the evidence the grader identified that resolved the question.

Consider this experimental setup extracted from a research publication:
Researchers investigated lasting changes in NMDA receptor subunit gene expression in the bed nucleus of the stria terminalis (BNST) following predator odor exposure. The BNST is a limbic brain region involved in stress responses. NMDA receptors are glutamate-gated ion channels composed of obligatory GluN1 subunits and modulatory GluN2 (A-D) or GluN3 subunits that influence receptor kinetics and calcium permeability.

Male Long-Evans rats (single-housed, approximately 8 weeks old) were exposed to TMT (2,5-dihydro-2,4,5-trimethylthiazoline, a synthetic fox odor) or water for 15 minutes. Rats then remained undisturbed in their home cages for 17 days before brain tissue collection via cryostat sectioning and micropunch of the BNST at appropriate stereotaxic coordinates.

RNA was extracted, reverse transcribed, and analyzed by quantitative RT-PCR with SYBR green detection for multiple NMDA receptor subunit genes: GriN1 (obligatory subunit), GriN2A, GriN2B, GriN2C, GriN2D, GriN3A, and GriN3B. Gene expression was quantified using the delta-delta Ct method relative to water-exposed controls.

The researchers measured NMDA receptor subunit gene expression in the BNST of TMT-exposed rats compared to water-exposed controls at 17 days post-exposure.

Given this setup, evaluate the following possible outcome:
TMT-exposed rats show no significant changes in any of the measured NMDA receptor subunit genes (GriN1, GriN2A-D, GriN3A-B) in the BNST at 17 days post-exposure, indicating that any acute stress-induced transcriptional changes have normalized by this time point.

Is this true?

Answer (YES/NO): NO